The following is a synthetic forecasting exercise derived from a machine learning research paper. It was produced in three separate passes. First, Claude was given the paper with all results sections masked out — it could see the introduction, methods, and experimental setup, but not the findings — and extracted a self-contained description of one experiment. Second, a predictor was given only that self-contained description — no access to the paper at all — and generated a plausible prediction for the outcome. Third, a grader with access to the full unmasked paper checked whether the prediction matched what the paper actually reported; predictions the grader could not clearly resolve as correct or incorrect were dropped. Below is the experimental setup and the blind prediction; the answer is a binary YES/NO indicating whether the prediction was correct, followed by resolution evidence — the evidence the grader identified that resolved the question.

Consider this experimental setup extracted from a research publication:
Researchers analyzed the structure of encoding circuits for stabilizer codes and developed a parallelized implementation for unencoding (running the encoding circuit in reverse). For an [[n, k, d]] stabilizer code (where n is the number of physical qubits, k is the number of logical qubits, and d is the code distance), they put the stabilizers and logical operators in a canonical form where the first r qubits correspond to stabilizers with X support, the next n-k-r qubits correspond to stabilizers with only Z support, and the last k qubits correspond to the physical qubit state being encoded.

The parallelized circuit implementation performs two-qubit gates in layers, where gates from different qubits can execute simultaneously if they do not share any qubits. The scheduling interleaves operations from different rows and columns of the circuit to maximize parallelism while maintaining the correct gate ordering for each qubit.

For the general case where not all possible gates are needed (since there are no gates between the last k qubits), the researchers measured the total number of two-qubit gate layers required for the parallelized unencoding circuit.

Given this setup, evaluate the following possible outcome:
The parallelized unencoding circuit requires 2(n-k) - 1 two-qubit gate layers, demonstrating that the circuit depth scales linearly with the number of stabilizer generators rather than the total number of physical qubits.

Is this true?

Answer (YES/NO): NO